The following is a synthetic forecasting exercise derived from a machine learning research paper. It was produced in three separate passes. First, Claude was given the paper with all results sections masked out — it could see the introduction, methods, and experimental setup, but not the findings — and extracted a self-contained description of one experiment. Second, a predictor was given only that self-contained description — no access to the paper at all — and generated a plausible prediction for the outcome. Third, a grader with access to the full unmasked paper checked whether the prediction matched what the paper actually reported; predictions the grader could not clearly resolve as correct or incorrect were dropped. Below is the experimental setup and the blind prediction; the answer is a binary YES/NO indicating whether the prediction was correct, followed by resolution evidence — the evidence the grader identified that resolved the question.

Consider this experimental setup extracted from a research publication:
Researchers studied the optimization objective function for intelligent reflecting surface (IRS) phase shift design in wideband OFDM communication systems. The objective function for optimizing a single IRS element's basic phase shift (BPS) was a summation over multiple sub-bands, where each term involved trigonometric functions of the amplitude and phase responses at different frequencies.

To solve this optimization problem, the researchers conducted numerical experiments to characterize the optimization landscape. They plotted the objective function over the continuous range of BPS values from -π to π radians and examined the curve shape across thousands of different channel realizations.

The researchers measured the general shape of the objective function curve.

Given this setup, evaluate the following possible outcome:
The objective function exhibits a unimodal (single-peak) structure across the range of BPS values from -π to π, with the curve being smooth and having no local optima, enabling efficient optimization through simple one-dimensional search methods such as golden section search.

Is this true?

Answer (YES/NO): NO